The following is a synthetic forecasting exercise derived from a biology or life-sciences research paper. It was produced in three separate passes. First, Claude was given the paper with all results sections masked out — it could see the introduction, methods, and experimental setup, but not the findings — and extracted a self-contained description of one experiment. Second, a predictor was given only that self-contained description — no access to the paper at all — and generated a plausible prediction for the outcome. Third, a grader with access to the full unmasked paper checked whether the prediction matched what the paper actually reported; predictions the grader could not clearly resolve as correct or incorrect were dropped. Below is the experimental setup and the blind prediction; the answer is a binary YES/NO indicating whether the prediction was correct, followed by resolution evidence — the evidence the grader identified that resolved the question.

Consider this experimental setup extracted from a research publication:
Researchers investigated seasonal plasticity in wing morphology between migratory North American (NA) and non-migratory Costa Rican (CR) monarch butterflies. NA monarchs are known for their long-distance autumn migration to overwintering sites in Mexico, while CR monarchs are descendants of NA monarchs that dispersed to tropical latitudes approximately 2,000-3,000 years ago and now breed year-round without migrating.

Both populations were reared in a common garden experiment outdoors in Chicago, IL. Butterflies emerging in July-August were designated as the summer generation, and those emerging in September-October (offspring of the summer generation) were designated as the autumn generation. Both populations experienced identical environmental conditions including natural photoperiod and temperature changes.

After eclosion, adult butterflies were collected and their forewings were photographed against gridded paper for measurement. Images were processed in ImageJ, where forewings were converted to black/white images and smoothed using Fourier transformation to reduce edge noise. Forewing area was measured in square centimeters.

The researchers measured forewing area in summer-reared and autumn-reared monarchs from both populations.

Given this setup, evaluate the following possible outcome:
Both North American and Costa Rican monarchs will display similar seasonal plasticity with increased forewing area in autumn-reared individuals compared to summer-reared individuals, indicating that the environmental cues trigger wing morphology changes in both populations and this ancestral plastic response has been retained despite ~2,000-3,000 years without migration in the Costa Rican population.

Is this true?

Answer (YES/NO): NO